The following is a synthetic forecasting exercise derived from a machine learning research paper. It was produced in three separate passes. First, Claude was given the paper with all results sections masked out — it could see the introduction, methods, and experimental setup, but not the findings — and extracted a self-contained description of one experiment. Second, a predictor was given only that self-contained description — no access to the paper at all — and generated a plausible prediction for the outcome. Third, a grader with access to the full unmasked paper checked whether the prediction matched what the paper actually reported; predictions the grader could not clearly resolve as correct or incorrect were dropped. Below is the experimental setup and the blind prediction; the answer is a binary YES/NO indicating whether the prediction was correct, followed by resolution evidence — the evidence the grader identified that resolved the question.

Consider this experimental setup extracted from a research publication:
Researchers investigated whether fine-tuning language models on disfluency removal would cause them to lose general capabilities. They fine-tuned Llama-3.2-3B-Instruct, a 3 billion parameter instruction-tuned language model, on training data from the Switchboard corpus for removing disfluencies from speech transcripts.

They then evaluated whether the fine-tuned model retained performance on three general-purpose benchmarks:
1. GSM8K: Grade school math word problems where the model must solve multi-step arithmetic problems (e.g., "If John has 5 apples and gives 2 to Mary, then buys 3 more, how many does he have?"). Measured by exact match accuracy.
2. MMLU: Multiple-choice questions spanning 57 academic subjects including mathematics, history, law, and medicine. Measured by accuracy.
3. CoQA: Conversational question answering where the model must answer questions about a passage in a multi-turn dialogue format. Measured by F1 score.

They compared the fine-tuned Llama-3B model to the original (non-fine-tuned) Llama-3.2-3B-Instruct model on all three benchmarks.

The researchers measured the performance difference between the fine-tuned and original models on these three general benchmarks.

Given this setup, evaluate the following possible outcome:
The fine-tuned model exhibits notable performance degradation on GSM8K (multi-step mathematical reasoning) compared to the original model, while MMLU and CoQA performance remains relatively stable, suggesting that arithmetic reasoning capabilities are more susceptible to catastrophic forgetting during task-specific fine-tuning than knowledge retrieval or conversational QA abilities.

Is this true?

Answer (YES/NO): NO